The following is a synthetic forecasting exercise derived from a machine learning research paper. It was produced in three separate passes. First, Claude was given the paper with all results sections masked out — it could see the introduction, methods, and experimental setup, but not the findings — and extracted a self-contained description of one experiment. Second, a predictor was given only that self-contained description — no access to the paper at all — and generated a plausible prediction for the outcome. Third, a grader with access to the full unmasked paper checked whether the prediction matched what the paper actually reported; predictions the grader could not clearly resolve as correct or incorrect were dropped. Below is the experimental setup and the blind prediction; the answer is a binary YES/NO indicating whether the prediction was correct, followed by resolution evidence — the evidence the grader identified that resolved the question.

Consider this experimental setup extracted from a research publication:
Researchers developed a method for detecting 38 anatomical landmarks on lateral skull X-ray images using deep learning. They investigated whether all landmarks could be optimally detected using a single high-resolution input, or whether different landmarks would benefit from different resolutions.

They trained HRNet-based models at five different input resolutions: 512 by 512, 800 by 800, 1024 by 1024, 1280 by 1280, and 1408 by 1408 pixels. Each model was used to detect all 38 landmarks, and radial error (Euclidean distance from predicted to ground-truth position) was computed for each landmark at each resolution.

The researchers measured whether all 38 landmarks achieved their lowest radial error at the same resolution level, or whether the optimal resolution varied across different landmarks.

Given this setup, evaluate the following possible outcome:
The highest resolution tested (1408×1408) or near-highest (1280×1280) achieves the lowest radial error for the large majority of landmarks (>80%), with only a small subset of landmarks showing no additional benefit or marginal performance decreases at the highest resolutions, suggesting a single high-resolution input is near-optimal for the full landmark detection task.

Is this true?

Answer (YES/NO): NO